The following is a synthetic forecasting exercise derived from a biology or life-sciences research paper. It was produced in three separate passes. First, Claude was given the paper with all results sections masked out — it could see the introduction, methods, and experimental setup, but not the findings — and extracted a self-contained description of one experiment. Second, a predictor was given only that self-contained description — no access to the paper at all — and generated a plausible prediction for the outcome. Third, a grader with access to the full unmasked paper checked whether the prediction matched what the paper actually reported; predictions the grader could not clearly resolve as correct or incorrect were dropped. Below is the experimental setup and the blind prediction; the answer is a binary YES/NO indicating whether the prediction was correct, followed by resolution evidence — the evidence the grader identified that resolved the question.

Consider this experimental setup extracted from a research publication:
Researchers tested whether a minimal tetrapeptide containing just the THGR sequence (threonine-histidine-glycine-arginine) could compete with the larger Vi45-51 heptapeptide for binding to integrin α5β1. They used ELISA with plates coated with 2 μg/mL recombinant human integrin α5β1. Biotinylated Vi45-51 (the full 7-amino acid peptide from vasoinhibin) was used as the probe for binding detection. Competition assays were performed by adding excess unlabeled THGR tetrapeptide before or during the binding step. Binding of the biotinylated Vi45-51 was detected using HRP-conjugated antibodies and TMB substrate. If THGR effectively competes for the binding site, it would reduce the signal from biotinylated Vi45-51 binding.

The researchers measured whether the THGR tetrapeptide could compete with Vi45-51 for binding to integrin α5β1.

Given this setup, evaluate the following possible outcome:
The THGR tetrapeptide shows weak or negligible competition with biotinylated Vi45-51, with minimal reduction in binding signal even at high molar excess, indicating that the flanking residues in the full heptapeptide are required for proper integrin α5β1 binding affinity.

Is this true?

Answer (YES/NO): NO